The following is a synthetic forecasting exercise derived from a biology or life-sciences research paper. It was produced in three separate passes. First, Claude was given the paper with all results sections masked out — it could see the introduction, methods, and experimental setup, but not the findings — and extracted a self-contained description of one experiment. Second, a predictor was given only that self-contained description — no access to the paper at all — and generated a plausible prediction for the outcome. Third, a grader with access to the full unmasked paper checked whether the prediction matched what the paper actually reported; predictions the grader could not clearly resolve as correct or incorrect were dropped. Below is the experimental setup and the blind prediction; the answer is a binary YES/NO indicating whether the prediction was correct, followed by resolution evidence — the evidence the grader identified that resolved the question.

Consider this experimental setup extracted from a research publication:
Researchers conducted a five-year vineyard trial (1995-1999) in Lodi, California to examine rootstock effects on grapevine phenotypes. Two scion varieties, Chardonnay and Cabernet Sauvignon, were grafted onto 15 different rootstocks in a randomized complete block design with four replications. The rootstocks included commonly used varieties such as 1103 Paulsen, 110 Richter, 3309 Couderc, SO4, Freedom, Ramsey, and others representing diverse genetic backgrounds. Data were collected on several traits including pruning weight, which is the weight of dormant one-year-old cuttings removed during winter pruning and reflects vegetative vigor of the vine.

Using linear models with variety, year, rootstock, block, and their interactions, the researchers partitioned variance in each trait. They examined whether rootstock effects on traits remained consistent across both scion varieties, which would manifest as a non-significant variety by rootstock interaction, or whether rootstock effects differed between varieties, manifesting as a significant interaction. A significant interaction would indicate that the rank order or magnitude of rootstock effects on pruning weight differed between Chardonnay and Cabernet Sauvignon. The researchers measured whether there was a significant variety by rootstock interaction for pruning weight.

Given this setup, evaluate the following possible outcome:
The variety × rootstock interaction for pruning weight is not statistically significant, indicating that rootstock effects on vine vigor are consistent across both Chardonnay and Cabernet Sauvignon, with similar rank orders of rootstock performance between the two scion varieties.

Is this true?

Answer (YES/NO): NO